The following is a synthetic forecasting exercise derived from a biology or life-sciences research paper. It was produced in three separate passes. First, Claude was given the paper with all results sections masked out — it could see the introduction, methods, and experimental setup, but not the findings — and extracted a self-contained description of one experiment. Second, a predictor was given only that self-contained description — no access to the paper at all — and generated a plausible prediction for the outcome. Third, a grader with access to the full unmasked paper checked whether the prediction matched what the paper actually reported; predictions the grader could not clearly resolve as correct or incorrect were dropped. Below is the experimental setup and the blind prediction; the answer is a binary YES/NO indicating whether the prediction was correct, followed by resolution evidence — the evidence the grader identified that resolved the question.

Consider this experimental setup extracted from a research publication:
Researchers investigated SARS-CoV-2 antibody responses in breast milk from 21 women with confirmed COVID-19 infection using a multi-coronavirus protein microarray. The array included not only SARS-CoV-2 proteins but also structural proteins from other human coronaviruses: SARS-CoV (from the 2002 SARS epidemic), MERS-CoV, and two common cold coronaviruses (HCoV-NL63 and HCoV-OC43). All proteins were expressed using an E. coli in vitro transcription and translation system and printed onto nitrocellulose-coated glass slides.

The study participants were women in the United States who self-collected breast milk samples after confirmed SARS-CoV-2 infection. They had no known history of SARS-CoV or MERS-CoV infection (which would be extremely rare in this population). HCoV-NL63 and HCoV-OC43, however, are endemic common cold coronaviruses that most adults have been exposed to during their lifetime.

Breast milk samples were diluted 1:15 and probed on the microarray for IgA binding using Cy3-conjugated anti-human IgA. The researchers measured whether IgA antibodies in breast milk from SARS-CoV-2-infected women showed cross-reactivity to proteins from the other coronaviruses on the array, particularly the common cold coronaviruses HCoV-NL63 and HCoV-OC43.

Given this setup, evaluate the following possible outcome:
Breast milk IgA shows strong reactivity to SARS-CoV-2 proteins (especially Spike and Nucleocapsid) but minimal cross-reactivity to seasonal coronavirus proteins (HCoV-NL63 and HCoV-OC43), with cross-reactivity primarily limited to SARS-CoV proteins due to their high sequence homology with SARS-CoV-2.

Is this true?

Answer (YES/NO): NO